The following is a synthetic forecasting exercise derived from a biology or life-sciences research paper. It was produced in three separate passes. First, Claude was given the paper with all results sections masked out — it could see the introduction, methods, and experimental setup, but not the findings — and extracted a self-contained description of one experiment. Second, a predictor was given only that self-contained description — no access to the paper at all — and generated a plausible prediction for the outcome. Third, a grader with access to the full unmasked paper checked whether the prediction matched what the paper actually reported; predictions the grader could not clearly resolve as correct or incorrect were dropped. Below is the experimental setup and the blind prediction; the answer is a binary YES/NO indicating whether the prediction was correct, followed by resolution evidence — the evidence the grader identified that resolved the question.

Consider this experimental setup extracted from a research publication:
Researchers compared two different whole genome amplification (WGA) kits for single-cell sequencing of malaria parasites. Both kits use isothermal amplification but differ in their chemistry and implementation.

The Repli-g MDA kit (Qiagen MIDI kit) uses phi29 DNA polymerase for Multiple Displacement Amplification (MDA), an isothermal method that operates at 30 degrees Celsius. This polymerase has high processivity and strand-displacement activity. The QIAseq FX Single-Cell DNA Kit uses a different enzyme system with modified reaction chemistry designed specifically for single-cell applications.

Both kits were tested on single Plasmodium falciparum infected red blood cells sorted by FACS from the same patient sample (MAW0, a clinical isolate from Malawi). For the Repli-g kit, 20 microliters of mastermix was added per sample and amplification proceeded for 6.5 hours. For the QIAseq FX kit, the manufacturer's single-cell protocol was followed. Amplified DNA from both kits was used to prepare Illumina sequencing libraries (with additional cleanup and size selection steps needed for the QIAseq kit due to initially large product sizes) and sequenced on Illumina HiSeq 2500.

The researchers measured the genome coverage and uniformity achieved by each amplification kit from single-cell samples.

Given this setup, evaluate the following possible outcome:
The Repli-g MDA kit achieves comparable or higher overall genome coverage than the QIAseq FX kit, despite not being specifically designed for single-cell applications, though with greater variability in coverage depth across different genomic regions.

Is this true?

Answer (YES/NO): NO